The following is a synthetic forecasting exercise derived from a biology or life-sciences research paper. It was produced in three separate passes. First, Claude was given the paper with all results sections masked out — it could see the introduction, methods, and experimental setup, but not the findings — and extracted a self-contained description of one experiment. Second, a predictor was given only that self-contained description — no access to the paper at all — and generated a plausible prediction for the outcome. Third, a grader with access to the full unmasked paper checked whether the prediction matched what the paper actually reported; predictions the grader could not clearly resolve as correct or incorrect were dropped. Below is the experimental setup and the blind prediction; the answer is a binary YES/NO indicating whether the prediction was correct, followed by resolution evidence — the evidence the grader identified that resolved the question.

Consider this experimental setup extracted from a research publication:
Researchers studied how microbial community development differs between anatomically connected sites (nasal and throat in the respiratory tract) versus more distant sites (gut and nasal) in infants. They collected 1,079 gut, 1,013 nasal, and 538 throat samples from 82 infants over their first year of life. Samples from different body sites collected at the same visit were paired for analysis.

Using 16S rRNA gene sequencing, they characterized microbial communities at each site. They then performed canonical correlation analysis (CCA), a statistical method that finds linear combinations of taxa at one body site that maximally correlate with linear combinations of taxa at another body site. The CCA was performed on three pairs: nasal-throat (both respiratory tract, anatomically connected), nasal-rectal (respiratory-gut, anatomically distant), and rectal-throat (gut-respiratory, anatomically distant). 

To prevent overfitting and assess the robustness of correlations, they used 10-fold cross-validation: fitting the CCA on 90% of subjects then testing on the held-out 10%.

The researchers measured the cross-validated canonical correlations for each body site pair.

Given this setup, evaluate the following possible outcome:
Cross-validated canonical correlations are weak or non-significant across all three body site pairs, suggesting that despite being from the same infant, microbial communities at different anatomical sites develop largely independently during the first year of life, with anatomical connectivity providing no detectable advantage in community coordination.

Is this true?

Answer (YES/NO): NO